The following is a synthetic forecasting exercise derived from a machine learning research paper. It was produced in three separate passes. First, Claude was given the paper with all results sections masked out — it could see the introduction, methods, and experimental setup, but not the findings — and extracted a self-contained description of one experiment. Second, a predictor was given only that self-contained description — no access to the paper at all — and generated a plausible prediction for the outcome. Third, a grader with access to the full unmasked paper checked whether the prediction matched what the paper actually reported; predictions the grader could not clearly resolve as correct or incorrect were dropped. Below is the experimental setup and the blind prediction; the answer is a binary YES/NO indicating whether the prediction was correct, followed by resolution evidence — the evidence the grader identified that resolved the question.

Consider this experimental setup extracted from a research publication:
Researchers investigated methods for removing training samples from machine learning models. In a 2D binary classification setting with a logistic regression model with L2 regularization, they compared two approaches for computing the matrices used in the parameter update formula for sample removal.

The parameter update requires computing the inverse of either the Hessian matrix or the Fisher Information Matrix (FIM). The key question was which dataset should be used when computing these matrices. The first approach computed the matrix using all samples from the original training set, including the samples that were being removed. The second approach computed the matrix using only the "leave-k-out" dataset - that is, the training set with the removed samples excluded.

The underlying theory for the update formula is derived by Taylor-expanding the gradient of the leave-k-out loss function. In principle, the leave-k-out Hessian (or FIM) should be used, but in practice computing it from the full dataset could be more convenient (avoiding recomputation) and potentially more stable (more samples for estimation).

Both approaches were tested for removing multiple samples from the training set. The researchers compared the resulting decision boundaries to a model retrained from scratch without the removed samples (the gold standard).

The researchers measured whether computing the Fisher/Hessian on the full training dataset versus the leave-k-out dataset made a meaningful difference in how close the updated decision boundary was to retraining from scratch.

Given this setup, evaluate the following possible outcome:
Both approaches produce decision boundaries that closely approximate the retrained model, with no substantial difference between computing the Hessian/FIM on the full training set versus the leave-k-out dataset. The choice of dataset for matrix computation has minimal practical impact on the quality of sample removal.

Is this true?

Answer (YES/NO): NO